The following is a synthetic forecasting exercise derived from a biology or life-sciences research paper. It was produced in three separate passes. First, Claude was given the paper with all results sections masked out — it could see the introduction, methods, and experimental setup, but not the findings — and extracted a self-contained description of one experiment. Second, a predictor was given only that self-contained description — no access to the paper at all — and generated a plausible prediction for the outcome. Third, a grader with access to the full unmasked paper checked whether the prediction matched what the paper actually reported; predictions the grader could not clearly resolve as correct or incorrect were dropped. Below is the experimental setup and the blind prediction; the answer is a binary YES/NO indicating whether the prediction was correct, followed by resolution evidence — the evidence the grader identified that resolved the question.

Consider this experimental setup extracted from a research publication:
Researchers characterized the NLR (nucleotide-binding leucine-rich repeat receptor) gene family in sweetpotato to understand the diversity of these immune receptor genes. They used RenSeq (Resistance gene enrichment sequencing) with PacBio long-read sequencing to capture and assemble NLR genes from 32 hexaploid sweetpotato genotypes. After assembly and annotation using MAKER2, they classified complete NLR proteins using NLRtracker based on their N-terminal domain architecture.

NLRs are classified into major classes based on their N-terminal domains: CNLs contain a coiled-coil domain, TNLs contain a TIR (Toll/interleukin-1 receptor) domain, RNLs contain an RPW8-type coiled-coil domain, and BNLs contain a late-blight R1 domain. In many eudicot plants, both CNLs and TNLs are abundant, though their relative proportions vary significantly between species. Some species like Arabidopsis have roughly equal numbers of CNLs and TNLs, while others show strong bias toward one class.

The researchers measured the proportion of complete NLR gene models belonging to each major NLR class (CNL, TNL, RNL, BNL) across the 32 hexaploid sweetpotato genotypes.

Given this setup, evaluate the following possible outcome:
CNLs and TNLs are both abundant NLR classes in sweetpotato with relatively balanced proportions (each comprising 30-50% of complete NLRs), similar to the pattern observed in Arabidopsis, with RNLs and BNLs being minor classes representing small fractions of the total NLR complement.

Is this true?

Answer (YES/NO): NO